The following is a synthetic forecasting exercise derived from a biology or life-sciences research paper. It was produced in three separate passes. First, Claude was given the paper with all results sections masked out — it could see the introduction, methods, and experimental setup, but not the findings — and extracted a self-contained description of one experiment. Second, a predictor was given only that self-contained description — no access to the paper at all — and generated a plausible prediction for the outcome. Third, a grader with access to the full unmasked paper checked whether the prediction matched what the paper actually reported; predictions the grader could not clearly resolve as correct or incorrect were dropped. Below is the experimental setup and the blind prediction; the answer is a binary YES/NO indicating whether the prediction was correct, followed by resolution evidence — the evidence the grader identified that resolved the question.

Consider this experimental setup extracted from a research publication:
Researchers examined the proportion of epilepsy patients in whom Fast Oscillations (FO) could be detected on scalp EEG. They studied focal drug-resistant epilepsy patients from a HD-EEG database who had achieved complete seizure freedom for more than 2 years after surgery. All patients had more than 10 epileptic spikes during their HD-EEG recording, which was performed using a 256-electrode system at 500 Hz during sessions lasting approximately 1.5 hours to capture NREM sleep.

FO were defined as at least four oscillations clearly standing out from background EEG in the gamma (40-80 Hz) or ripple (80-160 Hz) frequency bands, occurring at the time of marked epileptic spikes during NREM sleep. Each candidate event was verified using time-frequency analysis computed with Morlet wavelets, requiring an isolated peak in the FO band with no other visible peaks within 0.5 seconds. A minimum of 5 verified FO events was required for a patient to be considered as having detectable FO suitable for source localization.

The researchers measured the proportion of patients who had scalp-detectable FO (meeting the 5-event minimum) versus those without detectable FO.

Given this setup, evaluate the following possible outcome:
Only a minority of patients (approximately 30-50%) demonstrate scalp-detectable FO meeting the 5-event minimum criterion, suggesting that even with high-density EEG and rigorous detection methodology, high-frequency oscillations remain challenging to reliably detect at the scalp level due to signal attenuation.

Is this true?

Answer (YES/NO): NO